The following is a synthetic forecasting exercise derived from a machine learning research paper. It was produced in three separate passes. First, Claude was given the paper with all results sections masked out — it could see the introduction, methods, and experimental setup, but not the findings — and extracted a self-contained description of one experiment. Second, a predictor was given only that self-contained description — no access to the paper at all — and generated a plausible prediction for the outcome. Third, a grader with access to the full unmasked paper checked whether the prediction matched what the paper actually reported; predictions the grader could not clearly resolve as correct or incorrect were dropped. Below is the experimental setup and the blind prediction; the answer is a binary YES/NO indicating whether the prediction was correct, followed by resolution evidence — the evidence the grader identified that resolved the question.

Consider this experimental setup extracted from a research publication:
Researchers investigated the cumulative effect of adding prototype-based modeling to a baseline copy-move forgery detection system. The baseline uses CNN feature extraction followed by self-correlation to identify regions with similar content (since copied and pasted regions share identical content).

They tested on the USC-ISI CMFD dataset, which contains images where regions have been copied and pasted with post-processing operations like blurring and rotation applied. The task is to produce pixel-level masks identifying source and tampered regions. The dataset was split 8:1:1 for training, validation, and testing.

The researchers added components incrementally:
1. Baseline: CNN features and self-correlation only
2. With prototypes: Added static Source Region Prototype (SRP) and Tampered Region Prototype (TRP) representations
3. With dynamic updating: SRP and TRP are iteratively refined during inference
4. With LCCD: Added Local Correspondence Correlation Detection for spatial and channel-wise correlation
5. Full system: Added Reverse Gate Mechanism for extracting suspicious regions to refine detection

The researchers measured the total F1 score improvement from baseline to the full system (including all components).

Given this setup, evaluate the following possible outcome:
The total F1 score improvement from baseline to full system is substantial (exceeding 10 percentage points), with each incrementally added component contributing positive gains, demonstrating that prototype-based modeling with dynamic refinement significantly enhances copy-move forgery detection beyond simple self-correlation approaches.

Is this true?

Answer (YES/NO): NO